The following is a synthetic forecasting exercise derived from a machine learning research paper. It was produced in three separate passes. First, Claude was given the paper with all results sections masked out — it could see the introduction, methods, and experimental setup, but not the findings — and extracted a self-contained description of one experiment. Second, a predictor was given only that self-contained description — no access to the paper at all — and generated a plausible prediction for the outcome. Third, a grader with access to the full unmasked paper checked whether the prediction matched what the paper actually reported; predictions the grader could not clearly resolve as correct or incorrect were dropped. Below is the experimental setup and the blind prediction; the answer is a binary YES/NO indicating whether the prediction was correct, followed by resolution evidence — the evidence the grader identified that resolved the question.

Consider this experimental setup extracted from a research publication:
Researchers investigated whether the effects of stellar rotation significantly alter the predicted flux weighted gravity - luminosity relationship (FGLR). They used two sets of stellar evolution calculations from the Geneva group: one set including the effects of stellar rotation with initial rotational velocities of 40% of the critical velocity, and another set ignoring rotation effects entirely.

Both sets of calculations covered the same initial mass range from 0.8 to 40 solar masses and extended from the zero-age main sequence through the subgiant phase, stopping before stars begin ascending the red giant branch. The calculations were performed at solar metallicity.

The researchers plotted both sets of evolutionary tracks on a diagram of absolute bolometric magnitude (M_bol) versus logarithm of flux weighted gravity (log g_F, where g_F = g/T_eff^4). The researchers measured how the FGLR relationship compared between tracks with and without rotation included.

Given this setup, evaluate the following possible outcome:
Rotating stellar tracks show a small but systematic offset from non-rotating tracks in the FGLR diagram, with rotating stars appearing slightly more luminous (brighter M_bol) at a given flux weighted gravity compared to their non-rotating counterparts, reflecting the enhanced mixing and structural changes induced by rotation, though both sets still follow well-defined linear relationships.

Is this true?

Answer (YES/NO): NO